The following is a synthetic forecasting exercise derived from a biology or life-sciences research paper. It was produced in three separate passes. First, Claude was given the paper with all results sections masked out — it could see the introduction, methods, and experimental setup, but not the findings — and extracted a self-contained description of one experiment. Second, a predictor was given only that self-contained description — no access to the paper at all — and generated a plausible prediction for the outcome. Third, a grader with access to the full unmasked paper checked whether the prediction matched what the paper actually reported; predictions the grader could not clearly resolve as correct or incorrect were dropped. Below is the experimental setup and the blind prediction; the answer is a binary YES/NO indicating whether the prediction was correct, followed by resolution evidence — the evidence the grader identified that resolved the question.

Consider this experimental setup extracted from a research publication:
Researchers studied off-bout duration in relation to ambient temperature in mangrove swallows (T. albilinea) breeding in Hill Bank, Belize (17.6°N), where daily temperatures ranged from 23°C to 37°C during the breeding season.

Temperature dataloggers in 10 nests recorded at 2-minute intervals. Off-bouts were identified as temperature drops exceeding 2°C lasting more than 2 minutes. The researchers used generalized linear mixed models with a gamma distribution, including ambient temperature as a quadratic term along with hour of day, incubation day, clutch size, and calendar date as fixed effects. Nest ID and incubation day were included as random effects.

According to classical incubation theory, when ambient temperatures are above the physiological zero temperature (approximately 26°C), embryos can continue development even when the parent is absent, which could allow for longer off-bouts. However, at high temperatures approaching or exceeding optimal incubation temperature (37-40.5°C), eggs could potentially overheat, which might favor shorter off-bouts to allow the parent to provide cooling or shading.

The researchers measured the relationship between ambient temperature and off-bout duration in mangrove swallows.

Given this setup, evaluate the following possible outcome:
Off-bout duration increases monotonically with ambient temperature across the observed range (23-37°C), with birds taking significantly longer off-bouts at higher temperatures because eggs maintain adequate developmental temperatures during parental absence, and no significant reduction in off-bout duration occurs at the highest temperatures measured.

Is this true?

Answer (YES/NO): NO